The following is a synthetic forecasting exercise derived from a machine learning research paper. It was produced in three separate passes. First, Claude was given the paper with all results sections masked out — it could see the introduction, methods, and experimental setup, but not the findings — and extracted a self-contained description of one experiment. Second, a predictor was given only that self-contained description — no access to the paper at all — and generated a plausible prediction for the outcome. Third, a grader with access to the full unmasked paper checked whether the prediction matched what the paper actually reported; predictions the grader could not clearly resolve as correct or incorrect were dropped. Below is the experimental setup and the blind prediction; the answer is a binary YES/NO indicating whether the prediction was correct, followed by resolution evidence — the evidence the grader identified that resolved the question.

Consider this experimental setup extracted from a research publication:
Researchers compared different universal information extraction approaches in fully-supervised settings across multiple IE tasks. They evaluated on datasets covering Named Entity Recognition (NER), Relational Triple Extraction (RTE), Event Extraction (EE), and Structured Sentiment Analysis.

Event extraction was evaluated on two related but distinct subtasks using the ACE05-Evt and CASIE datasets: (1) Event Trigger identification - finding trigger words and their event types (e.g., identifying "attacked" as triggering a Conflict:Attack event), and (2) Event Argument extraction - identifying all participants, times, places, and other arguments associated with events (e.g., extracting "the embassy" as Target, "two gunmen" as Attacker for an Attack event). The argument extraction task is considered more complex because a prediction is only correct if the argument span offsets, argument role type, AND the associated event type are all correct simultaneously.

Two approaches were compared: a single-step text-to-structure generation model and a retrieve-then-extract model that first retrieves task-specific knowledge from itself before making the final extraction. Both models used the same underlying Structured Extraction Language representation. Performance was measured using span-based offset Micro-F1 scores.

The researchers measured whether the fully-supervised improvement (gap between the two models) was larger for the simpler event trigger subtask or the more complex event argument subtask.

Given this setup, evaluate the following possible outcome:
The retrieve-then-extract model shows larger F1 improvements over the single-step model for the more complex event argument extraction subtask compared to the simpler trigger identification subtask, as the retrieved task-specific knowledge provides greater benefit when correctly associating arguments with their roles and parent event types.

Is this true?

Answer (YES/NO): YES